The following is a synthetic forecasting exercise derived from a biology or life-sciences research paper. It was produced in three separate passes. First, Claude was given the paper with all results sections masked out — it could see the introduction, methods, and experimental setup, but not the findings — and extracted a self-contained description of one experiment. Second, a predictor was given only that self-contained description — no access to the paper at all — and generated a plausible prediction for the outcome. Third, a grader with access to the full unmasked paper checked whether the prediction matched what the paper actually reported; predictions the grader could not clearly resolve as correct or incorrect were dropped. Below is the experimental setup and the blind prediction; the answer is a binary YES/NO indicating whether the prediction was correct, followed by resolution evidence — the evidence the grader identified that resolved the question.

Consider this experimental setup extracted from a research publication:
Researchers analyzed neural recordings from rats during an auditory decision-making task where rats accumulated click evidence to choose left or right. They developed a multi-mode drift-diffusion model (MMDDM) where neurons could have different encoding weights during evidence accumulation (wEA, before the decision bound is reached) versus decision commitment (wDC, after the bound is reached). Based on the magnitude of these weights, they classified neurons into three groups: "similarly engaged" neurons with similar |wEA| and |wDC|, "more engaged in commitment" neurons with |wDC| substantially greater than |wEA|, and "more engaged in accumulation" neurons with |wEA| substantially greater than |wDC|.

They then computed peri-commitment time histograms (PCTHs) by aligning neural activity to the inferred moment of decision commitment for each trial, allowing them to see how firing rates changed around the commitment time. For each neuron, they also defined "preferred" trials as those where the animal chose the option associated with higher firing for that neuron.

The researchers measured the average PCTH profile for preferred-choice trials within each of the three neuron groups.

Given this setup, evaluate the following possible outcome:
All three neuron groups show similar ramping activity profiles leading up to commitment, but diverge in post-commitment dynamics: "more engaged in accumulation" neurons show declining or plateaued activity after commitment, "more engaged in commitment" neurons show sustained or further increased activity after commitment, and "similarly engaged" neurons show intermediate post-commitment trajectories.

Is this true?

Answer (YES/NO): NO